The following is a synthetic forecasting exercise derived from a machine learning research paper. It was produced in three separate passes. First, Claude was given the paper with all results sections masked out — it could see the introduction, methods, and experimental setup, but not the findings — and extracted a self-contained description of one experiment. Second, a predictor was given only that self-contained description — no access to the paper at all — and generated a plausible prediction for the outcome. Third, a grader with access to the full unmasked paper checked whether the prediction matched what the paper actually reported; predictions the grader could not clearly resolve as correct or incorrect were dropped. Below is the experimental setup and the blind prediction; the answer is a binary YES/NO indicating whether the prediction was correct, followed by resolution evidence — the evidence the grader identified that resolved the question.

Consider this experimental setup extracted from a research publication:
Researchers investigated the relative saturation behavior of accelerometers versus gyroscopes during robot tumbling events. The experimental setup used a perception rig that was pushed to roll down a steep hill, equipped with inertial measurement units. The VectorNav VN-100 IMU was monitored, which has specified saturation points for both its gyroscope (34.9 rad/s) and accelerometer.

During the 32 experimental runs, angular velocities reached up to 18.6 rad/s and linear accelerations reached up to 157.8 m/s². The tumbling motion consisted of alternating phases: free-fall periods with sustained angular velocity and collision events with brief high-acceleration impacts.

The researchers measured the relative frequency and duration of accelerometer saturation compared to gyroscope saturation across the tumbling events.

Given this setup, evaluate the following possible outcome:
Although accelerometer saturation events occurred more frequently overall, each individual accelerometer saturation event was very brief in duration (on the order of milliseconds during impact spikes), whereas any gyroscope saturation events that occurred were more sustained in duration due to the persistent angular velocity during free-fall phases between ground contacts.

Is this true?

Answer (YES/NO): NO